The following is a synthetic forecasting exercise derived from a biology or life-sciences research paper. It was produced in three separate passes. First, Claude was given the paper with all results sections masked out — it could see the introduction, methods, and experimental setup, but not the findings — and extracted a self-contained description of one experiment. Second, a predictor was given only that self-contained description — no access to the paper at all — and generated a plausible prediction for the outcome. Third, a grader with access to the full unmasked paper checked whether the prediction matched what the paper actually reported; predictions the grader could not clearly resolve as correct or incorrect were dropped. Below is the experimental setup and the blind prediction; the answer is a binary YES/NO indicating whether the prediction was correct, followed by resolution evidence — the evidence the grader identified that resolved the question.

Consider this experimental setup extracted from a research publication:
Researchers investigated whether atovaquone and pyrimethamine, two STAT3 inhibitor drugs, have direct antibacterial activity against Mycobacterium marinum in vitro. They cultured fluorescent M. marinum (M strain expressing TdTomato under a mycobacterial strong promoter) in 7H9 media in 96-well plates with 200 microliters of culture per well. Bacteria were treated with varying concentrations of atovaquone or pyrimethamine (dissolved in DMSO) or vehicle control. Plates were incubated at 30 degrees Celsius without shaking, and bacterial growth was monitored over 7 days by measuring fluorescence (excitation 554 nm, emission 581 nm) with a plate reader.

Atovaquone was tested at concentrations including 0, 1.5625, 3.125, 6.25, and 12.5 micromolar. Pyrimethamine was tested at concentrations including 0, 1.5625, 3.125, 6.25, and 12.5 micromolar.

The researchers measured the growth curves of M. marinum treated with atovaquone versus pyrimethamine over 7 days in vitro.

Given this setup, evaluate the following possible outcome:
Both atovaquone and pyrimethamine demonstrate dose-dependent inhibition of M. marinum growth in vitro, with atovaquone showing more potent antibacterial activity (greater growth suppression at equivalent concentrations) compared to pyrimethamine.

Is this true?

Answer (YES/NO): NO